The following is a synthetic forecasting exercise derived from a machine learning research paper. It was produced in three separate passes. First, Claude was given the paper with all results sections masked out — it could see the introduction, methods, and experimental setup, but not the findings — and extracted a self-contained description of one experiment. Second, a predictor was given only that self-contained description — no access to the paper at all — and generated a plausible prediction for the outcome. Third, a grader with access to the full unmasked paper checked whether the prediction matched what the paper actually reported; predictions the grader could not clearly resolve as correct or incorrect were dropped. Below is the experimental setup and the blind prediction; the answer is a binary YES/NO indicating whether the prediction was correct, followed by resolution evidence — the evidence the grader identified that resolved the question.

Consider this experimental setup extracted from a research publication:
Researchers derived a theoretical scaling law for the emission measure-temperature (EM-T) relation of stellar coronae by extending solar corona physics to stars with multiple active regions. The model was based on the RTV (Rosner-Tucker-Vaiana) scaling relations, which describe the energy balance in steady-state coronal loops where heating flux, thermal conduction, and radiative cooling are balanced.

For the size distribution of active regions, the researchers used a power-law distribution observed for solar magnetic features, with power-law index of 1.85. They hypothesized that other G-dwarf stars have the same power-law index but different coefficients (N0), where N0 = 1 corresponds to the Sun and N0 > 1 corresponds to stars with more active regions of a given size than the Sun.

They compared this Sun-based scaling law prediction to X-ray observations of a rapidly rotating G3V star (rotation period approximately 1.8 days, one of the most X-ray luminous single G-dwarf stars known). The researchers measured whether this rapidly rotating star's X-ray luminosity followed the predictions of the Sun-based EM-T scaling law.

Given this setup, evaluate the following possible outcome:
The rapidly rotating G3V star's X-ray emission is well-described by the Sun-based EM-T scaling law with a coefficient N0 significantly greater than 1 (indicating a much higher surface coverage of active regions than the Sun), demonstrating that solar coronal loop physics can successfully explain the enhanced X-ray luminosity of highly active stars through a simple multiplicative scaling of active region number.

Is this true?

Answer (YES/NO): YES